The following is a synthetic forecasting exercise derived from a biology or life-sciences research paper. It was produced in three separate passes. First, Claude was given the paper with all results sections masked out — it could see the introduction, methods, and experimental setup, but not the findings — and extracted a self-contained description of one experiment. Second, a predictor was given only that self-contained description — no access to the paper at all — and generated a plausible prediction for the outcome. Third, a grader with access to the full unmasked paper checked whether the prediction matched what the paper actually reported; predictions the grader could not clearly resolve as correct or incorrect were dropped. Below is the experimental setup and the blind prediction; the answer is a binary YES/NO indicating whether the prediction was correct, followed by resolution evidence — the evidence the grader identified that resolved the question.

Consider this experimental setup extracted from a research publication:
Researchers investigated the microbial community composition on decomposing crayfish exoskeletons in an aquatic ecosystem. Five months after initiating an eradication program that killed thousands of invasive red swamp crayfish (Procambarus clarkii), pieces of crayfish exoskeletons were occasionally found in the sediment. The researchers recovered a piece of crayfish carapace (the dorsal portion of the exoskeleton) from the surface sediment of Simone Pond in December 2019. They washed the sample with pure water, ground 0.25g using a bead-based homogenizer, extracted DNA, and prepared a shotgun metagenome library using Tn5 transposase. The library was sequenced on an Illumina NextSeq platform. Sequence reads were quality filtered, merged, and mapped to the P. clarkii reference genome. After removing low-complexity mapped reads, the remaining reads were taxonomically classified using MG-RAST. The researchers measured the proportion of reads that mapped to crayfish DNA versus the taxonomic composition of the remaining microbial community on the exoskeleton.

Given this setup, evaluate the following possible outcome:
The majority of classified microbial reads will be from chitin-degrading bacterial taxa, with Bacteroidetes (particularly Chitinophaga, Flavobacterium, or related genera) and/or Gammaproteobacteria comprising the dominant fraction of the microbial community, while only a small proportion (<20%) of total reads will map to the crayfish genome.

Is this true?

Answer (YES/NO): NO